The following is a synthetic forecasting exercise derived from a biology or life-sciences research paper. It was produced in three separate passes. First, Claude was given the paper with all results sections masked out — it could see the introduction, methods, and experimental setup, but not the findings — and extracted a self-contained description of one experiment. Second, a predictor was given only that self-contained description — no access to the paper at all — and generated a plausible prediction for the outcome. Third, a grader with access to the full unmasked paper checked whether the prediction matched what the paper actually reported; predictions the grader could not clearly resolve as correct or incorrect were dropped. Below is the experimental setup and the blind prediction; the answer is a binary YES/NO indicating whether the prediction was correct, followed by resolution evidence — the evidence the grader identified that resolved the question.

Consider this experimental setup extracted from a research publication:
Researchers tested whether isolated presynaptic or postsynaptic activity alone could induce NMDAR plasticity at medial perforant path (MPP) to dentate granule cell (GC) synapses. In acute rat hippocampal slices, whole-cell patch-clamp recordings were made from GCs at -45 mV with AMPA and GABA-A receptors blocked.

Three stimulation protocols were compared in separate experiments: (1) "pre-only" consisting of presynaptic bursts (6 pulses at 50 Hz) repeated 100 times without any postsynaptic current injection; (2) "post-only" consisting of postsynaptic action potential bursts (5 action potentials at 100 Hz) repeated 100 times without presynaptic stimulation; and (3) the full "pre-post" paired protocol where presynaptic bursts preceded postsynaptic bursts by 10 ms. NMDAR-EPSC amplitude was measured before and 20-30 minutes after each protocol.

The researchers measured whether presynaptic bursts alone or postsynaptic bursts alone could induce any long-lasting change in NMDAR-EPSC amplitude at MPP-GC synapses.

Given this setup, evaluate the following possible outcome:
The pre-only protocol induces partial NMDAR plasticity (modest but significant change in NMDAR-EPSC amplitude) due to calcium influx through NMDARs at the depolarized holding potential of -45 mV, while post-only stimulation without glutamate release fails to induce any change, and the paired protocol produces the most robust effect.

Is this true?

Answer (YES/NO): NO